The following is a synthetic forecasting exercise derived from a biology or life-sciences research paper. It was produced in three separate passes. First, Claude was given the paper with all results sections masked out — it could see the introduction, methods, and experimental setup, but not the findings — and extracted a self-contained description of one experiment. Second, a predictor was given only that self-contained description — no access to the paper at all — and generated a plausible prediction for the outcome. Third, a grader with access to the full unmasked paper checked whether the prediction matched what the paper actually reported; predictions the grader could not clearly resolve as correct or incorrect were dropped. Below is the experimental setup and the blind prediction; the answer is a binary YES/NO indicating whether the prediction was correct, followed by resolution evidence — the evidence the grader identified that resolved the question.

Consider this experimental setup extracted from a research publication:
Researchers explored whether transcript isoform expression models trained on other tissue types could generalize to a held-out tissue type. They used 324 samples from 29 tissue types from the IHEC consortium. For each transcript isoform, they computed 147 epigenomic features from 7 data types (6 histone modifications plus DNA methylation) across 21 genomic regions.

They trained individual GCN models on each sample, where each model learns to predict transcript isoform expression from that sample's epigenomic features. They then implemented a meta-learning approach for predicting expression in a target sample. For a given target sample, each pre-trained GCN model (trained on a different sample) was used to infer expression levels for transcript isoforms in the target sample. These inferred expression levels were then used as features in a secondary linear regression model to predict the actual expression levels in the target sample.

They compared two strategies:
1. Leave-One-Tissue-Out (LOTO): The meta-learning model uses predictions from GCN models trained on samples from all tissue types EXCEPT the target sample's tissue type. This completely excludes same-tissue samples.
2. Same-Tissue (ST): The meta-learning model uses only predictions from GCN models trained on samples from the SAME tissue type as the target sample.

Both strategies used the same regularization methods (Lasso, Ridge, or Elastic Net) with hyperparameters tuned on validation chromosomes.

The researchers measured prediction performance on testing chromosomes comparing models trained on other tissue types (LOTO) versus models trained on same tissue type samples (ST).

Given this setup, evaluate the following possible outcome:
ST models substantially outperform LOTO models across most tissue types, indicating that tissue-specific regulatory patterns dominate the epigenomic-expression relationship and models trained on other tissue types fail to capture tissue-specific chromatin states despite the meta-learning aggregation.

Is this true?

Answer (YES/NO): NO